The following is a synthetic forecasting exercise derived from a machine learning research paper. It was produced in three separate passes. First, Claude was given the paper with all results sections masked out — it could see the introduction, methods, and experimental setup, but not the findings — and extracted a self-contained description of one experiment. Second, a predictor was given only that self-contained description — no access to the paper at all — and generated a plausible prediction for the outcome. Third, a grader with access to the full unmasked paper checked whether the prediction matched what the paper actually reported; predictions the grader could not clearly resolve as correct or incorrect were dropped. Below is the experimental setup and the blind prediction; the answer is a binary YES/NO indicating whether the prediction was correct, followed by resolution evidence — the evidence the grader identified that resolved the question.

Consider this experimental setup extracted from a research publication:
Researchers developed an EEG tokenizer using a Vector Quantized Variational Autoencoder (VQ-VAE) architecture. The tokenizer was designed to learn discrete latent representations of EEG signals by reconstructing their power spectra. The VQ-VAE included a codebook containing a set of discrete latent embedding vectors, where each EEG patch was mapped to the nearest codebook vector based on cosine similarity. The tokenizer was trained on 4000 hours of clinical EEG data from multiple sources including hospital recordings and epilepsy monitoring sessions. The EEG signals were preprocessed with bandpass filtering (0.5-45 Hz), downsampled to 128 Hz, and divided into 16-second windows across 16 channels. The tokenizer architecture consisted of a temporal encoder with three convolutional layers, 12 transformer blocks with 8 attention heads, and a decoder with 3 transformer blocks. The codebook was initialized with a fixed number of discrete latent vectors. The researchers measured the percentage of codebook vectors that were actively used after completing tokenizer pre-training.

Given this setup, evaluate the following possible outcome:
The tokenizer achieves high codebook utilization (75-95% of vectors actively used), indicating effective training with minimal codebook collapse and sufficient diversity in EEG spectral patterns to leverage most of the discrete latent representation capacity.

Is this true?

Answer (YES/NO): NO